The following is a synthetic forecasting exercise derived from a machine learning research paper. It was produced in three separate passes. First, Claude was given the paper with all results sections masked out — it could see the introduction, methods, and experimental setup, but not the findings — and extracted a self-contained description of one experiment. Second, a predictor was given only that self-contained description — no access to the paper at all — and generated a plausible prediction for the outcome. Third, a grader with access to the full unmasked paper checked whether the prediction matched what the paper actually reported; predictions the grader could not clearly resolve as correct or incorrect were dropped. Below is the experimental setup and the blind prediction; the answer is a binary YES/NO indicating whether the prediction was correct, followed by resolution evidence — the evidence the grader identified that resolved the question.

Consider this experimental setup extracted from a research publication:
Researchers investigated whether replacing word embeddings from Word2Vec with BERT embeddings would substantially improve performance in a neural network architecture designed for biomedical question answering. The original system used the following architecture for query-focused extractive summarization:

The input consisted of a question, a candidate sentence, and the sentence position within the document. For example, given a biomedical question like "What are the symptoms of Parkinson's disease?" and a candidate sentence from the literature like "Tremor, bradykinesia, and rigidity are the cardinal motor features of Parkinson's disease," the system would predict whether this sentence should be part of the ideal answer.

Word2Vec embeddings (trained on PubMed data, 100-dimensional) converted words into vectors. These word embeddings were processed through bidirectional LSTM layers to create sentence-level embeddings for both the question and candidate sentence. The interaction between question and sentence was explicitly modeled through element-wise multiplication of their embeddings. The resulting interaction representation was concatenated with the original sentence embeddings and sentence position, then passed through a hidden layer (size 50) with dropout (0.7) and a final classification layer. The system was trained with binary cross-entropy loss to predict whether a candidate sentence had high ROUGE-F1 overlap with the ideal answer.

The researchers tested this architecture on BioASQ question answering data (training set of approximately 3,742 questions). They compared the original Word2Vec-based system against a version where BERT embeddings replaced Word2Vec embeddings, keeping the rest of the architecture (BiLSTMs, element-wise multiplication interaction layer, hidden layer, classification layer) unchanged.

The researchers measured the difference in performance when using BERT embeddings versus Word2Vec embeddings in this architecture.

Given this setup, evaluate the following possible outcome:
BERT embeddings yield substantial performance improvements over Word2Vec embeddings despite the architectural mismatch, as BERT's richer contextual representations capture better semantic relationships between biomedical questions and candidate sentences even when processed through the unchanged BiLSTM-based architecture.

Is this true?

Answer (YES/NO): NO